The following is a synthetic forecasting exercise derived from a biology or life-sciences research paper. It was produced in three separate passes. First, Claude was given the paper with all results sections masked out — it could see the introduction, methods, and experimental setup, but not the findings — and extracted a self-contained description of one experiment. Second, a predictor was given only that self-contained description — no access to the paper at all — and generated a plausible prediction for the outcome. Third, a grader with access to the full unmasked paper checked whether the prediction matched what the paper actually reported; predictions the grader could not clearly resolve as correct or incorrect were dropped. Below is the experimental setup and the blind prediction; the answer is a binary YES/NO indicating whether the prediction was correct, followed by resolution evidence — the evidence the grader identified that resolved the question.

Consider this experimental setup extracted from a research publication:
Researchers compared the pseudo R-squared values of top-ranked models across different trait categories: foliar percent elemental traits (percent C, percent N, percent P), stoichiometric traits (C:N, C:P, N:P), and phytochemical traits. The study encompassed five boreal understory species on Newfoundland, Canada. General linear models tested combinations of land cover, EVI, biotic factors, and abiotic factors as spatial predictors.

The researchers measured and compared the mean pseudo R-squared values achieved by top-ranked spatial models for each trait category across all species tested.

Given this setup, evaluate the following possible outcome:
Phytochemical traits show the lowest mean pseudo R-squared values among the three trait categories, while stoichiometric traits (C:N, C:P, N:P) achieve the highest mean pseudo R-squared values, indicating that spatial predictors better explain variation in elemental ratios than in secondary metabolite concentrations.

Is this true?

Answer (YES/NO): NO